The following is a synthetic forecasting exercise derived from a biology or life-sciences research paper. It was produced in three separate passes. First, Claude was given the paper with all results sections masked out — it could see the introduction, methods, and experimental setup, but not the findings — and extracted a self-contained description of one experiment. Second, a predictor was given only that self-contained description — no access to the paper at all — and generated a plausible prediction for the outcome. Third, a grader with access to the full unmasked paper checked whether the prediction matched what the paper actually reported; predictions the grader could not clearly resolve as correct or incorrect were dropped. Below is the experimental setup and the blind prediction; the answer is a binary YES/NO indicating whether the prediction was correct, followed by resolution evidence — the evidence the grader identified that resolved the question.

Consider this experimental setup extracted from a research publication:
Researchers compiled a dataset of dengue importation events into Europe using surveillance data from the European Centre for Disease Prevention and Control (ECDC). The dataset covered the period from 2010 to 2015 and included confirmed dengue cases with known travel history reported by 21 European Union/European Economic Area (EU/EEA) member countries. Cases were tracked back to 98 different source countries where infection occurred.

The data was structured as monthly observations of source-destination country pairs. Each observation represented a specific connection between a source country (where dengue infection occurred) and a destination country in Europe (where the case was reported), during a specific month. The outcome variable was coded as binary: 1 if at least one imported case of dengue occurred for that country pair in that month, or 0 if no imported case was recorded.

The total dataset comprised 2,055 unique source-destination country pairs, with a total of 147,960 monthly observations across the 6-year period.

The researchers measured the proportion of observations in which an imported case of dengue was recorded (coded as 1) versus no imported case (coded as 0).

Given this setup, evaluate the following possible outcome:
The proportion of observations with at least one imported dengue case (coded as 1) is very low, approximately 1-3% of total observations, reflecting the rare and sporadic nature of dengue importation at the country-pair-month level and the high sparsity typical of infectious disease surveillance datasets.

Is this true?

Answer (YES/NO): YES